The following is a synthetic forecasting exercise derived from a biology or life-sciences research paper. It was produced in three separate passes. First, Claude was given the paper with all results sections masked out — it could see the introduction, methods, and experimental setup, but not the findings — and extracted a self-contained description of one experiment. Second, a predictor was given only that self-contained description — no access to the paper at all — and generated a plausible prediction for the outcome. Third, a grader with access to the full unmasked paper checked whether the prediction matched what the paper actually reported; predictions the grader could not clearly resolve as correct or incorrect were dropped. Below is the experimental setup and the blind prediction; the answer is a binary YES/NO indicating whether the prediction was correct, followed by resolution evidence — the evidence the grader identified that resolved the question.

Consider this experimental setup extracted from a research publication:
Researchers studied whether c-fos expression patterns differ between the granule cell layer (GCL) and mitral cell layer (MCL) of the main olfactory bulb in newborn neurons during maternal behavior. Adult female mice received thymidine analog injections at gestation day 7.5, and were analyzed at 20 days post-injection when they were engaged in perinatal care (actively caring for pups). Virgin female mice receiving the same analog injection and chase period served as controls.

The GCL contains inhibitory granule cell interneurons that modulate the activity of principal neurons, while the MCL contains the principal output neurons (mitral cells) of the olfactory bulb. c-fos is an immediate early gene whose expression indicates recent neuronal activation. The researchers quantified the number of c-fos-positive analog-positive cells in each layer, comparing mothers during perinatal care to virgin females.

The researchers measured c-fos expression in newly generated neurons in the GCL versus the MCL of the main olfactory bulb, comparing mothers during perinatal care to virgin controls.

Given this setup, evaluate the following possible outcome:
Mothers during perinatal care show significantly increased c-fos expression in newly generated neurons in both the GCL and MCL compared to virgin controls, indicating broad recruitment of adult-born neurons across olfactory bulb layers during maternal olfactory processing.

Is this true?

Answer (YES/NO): YES